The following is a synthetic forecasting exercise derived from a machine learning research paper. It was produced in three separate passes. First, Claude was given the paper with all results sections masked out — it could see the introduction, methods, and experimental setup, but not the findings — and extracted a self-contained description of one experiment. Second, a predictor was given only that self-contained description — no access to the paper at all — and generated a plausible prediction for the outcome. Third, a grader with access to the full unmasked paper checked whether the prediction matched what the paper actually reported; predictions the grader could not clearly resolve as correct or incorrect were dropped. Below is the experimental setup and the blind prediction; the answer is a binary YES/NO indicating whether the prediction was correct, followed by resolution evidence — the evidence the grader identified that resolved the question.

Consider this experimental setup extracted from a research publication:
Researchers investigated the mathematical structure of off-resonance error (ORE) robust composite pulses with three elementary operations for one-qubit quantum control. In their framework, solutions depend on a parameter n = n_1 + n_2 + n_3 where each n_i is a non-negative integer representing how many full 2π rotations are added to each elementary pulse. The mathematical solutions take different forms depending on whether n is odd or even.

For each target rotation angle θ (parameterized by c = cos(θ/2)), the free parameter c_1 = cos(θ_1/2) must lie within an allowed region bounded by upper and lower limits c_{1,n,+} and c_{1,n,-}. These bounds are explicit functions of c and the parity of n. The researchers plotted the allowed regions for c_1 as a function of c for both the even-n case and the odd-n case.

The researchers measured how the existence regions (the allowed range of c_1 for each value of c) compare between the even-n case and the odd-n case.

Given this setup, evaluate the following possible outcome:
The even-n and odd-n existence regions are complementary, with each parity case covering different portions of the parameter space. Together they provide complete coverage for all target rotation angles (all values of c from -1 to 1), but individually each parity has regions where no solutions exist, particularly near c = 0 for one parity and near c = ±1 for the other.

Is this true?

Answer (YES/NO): NO